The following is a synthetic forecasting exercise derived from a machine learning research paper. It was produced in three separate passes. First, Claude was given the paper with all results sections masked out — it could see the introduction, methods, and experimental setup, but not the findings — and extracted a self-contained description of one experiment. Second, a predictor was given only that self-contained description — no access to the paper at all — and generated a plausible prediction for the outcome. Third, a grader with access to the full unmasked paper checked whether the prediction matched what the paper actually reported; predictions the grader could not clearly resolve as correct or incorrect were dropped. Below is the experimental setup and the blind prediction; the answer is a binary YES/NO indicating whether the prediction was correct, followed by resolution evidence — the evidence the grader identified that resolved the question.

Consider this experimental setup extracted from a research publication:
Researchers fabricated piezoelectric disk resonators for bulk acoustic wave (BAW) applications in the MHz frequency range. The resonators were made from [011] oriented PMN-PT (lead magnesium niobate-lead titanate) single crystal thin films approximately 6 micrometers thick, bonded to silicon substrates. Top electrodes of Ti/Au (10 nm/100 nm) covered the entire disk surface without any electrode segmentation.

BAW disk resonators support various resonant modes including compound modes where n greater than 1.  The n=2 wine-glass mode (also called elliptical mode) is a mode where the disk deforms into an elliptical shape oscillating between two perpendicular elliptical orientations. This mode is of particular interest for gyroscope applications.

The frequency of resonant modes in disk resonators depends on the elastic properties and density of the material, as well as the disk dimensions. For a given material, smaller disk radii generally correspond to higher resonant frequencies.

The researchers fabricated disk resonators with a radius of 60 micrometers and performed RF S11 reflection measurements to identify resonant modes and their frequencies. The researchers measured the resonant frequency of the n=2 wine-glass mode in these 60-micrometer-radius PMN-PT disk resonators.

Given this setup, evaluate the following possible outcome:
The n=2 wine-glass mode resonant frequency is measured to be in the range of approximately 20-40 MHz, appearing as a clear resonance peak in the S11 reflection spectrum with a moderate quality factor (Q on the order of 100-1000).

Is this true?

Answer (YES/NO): NO